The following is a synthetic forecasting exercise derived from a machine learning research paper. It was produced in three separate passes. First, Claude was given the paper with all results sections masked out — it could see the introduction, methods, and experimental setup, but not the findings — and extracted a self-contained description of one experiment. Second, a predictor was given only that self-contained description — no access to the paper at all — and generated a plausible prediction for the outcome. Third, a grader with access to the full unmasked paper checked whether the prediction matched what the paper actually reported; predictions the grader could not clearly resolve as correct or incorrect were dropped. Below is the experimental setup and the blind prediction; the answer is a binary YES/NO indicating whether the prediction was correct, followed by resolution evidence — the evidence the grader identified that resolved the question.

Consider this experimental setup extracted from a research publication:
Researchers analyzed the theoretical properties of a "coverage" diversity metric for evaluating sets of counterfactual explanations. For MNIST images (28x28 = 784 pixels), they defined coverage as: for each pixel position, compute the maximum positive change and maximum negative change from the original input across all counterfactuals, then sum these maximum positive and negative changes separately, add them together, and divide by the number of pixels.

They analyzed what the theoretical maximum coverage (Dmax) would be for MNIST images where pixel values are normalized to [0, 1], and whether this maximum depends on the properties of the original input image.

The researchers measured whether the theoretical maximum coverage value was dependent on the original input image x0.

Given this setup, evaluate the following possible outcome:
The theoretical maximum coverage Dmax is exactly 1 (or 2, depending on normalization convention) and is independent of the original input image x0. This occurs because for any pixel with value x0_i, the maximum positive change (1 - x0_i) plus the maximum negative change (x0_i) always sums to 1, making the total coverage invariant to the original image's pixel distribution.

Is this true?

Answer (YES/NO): YES